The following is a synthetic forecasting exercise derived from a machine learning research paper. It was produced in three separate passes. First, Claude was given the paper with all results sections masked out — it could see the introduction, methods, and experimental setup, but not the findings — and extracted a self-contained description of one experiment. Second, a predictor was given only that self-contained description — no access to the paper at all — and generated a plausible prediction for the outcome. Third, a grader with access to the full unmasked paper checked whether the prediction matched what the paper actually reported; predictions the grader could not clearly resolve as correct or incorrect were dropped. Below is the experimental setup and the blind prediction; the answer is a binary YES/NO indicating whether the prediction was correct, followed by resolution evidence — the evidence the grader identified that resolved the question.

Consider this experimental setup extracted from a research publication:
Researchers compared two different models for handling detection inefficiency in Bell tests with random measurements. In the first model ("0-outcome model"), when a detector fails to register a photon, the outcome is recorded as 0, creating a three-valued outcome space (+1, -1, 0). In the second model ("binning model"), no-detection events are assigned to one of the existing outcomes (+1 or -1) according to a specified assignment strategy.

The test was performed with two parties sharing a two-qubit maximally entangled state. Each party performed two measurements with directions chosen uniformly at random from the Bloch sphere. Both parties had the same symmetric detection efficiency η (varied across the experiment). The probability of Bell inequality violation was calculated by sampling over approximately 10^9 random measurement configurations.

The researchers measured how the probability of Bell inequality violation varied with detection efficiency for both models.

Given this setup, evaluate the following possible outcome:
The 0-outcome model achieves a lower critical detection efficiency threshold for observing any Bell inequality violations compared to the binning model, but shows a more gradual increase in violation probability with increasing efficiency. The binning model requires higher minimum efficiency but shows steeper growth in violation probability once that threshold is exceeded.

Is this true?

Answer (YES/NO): NO